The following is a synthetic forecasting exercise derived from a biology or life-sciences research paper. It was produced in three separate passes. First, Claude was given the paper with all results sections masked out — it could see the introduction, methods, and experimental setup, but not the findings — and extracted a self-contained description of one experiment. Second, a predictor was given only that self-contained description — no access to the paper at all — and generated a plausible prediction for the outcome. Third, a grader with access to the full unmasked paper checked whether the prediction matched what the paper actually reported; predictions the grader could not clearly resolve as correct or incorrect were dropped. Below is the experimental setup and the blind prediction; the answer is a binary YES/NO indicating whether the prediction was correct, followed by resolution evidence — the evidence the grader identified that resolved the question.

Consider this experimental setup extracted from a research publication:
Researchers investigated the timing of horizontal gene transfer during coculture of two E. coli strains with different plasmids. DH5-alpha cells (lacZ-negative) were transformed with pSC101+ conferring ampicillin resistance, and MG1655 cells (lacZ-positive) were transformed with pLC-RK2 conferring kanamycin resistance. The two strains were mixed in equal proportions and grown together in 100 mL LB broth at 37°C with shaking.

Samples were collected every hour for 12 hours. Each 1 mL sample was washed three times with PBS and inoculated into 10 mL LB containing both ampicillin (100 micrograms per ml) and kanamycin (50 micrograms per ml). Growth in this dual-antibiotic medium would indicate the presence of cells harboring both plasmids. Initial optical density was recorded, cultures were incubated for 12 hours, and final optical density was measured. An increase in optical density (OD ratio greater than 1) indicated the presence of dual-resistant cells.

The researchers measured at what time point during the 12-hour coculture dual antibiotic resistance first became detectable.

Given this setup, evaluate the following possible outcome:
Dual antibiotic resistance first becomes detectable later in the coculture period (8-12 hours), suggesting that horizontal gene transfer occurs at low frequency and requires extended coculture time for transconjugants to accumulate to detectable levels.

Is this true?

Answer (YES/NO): YES